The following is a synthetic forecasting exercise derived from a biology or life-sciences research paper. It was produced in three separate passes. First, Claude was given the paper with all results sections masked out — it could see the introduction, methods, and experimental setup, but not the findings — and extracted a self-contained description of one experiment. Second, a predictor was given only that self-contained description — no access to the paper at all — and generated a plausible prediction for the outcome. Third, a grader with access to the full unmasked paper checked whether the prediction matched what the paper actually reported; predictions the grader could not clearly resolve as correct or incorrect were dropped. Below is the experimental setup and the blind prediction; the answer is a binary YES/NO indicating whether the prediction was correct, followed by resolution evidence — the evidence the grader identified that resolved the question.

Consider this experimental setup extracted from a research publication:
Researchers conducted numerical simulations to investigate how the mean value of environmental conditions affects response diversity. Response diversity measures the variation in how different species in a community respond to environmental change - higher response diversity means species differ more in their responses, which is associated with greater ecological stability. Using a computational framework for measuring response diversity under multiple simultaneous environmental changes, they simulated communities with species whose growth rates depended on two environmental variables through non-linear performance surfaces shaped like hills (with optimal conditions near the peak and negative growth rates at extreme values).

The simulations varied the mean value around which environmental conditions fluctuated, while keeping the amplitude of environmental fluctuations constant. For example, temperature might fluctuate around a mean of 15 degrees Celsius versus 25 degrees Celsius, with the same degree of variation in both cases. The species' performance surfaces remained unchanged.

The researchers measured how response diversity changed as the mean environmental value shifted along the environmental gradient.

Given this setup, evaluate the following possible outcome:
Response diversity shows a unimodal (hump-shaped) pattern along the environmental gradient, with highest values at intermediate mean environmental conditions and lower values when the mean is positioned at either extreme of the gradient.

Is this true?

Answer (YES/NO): YES